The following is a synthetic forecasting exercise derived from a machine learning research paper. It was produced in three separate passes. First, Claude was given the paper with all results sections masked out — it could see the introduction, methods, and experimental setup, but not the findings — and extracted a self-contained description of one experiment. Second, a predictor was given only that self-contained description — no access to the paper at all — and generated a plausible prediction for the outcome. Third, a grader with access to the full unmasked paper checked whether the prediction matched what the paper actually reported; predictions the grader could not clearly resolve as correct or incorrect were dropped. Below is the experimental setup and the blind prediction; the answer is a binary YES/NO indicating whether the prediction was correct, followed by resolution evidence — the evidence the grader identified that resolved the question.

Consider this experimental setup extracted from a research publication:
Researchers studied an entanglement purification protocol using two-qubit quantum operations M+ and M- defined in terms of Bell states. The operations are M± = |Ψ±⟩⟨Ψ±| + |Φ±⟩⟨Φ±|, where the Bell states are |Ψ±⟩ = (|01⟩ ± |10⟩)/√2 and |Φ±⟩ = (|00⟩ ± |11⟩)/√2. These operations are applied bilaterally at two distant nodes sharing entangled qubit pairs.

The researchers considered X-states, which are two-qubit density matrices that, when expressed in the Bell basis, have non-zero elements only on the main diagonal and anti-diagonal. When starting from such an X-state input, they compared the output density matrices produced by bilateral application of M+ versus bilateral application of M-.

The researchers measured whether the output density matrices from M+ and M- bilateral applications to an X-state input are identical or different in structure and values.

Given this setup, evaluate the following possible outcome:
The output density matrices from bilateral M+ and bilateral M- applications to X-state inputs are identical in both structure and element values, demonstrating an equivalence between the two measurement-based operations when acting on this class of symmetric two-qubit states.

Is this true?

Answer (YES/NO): YES